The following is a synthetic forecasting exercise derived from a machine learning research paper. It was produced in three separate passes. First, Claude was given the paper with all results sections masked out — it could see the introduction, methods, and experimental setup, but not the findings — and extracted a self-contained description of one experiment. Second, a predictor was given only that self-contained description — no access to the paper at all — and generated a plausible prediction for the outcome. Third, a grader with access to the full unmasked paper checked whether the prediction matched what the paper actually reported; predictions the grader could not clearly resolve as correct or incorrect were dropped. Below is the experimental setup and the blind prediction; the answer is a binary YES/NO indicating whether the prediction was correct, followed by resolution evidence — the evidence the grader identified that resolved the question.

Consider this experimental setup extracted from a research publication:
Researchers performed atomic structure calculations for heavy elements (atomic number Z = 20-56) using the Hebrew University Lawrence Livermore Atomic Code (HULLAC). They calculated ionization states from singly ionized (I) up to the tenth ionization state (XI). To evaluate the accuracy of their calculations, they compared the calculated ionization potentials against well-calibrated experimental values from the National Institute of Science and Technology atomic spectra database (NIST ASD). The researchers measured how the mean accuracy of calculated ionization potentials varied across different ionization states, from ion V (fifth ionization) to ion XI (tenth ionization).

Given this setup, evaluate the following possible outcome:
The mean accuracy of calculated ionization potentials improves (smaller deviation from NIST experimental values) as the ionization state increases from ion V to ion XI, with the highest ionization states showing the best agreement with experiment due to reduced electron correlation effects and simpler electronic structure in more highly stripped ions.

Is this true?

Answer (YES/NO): YES